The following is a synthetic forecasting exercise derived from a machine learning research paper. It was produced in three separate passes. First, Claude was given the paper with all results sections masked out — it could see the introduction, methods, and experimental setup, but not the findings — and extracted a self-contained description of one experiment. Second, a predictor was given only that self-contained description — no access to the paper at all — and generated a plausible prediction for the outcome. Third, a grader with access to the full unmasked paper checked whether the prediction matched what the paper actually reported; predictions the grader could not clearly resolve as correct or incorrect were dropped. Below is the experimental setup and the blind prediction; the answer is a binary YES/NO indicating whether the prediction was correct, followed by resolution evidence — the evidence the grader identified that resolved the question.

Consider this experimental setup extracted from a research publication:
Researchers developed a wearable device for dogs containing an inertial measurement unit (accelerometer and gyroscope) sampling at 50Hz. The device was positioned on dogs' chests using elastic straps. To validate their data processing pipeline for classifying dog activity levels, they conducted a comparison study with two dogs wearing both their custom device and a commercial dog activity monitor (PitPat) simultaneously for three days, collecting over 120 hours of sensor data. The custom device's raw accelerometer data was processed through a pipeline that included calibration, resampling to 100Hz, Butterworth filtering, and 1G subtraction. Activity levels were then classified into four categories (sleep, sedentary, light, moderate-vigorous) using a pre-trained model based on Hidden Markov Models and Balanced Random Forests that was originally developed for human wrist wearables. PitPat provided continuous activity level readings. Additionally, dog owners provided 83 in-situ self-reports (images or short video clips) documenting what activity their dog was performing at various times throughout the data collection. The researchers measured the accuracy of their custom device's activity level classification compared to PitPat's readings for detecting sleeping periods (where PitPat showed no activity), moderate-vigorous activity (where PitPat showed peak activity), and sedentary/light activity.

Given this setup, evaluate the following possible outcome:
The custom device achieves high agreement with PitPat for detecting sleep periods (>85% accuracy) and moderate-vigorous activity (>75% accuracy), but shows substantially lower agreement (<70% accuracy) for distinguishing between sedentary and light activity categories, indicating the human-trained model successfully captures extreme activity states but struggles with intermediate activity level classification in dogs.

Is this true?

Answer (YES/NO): NO